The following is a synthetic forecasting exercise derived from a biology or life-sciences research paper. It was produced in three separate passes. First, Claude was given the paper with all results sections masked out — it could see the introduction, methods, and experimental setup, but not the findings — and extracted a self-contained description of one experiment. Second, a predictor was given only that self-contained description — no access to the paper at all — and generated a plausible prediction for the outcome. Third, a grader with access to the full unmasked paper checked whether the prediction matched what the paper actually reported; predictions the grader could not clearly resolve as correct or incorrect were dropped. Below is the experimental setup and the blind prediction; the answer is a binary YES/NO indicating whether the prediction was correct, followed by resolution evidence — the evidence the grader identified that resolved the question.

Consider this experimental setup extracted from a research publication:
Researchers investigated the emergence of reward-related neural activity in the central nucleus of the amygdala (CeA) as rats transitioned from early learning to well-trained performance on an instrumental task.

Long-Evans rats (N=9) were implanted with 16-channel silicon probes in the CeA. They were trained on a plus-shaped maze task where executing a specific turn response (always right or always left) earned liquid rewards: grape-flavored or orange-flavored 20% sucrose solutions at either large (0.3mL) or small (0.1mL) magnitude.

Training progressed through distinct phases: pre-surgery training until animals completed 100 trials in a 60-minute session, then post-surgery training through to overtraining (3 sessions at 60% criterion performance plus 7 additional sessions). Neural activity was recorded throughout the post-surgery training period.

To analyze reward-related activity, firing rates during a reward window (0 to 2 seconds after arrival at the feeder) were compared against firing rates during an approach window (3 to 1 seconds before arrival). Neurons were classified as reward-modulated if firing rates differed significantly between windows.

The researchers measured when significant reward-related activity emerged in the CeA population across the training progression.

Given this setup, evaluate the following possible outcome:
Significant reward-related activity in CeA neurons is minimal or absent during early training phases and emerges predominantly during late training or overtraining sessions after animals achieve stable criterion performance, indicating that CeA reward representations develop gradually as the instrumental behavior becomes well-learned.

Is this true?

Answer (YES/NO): YES